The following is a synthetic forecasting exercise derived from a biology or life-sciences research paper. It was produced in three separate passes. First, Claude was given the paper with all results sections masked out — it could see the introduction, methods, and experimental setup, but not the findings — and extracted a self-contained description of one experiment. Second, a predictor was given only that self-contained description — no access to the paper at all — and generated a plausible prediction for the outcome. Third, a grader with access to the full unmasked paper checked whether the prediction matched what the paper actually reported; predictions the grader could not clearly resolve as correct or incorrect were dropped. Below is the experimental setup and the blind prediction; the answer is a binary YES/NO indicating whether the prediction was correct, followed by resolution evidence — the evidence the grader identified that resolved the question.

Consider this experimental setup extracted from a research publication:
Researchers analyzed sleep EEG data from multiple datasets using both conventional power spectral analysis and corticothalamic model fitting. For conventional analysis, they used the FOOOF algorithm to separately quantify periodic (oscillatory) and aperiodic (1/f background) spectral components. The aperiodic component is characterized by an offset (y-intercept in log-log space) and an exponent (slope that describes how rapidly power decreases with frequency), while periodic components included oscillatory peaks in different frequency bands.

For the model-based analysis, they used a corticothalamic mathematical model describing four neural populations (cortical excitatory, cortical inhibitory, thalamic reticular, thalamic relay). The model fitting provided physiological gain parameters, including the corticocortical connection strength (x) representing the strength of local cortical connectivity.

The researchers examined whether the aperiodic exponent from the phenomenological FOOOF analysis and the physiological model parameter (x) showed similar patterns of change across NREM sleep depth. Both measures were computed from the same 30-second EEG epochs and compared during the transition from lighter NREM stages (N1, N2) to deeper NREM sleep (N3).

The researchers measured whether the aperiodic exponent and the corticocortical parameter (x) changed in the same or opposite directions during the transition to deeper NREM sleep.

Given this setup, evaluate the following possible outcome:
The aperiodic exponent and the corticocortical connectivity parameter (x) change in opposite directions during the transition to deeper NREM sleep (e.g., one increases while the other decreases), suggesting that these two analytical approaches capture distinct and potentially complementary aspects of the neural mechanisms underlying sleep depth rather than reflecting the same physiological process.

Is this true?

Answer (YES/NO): NO